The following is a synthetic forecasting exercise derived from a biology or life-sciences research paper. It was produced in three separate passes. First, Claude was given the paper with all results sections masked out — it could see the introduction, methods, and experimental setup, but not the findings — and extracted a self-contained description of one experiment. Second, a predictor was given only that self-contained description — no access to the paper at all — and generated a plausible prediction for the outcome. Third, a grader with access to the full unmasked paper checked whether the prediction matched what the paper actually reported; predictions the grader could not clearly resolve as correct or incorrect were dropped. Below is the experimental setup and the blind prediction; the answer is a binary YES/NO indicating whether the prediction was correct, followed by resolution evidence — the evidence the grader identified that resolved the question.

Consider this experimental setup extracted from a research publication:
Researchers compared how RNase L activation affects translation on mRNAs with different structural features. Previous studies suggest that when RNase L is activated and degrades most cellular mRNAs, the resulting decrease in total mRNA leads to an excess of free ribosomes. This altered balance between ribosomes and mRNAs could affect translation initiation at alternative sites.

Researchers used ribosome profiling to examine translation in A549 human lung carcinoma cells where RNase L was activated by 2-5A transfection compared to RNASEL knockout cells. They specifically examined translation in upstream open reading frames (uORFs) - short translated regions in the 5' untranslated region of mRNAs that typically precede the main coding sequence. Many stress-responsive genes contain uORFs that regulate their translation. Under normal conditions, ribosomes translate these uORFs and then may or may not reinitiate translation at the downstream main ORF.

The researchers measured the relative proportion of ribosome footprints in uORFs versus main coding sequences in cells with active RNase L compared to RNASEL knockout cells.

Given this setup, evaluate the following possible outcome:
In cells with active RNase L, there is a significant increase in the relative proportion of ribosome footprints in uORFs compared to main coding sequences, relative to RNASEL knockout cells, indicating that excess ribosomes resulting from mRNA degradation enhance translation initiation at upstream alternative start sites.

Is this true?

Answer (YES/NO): YES